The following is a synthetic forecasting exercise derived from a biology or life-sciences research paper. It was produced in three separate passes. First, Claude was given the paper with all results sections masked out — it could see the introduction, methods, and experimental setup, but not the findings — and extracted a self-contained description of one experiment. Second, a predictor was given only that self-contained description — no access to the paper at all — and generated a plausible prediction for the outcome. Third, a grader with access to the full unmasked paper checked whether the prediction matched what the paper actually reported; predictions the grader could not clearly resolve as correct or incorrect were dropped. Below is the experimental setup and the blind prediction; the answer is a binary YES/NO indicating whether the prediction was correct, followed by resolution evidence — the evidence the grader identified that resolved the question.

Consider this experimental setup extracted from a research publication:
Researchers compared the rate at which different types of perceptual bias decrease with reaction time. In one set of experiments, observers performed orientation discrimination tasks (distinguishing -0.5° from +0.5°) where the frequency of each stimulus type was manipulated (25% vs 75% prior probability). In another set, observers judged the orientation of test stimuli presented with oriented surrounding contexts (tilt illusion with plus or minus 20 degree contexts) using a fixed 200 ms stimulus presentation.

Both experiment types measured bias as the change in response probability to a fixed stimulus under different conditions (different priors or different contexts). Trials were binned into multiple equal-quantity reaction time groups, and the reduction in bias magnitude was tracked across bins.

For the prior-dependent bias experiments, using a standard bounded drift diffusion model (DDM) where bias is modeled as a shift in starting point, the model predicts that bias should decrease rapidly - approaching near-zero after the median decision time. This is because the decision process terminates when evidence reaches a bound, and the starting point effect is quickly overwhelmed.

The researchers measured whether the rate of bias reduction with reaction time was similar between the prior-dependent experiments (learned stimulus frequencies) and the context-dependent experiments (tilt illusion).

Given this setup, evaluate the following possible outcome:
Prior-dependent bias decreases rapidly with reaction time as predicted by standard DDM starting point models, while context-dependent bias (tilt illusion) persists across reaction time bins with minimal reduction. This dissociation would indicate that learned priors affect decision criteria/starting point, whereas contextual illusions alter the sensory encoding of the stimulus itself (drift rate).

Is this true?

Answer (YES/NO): NO